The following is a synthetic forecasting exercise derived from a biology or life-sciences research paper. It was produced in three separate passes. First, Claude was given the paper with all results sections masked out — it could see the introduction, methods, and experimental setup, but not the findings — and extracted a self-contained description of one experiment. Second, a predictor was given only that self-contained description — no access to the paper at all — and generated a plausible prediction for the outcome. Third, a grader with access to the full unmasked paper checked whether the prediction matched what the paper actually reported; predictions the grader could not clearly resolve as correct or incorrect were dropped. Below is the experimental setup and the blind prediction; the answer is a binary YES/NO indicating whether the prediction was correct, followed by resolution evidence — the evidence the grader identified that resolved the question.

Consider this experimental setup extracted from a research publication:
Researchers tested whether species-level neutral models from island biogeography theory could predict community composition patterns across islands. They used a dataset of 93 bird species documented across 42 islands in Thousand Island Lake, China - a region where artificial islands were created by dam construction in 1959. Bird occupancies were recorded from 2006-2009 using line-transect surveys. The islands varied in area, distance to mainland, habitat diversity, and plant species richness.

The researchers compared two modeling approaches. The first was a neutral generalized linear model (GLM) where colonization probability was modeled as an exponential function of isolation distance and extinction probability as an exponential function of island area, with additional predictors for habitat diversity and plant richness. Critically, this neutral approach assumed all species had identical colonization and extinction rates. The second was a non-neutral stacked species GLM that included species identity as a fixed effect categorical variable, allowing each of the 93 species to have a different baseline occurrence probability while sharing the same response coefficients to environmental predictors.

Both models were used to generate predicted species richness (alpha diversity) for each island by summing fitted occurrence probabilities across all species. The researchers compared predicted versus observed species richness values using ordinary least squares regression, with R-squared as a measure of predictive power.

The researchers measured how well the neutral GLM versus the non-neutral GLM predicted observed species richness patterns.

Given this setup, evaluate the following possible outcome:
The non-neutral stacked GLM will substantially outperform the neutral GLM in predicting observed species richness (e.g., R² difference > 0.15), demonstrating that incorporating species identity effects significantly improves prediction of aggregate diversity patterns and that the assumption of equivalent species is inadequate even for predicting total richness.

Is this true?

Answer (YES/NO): NO